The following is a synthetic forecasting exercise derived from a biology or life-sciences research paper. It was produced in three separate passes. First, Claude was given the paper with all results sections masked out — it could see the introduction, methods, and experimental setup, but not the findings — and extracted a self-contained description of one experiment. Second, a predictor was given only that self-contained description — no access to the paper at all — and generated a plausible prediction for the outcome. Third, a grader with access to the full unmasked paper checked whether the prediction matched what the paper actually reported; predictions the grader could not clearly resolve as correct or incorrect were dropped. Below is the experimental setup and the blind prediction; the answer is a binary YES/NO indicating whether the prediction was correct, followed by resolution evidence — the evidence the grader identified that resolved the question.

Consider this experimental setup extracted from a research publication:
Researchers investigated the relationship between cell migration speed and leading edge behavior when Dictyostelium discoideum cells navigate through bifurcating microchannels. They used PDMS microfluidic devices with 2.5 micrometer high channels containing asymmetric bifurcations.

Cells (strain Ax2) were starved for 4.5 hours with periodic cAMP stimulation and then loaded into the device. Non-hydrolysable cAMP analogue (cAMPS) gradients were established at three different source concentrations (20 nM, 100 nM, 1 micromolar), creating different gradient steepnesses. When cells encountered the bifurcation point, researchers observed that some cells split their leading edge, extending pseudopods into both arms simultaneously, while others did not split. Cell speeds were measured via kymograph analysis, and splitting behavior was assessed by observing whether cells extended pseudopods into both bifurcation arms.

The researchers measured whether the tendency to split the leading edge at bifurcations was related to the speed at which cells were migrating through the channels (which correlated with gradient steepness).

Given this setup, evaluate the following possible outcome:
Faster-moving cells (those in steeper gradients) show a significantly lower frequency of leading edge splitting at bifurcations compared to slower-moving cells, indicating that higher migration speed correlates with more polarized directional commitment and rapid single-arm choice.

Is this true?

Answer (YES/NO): NO